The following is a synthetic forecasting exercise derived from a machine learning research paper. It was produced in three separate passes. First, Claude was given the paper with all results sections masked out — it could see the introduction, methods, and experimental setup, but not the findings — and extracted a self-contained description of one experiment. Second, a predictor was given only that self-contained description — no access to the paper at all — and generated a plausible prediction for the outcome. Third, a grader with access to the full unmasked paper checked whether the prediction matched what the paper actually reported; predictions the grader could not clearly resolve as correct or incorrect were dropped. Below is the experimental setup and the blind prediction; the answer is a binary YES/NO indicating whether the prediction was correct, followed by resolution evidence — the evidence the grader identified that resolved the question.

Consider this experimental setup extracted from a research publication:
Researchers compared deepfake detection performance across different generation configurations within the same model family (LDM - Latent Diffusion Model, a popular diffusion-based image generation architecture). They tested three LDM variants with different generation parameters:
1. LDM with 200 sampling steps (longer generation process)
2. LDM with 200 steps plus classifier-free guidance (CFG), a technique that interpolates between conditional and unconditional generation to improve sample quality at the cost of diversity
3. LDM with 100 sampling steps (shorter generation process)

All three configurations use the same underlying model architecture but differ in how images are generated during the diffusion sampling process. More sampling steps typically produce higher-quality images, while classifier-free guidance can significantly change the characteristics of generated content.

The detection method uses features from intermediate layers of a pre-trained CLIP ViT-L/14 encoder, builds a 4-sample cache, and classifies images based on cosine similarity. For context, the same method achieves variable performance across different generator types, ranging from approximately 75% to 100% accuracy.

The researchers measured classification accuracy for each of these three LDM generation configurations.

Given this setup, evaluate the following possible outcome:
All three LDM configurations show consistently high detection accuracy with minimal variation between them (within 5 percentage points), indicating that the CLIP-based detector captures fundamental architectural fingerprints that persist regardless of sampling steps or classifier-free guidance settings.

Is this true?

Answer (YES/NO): YES